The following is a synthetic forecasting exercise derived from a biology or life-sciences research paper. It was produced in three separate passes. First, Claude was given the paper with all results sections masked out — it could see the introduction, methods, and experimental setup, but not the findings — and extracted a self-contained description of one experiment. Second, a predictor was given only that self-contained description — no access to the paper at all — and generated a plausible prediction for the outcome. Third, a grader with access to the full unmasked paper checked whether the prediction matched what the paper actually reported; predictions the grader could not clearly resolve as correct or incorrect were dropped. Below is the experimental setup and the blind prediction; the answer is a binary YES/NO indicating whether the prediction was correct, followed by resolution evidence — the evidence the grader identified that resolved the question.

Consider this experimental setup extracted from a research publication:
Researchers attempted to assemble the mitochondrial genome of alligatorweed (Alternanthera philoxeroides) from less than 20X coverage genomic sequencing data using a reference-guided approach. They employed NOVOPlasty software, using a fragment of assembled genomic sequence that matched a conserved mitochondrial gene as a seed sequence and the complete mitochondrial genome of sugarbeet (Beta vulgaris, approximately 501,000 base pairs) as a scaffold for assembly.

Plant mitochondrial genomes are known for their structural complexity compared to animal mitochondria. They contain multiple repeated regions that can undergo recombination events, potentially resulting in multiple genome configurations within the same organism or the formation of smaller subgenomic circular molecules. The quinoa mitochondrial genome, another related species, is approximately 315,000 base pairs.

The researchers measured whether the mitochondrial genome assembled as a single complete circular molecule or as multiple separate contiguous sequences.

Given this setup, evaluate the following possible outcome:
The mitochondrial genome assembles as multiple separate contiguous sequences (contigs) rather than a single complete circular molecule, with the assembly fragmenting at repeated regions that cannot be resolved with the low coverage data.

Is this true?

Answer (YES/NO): YES